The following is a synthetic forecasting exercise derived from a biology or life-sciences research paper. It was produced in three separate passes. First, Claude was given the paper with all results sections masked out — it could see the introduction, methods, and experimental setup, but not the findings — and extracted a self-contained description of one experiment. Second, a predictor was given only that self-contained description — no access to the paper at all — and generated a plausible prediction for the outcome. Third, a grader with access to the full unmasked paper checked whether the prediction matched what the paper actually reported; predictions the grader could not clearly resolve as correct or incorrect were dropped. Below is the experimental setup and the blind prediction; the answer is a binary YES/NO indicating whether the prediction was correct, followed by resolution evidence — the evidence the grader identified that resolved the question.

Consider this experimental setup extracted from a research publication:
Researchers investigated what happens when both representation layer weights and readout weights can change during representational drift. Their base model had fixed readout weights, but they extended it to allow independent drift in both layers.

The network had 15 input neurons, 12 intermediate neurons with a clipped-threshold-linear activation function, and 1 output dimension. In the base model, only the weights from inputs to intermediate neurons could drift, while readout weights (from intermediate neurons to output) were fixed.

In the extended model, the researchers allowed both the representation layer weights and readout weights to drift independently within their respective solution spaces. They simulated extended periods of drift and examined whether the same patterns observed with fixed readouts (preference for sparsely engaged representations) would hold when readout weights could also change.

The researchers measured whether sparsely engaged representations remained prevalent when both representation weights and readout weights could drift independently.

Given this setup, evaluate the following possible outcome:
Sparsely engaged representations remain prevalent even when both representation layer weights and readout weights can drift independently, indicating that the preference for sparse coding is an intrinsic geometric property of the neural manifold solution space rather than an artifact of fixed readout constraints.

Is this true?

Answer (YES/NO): YES